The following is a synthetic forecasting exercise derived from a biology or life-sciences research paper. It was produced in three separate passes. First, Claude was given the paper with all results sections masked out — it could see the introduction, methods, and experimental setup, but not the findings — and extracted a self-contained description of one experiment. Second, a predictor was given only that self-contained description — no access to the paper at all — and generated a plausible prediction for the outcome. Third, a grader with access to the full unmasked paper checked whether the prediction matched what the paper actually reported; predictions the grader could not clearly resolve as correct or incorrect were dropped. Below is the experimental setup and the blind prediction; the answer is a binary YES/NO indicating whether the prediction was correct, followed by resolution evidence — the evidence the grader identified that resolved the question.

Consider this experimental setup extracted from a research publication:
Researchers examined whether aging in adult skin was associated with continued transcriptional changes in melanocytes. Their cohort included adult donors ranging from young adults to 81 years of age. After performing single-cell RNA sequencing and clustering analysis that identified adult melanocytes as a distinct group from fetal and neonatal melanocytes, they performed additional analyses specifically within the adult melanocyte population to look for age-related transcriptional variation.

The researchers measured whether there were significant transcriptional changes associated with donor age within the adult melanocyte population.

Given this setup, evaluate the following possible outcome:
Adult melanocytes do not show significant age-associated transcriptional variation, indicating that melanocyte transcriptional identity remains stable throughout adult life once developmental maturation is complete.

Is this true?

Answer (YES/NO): YES